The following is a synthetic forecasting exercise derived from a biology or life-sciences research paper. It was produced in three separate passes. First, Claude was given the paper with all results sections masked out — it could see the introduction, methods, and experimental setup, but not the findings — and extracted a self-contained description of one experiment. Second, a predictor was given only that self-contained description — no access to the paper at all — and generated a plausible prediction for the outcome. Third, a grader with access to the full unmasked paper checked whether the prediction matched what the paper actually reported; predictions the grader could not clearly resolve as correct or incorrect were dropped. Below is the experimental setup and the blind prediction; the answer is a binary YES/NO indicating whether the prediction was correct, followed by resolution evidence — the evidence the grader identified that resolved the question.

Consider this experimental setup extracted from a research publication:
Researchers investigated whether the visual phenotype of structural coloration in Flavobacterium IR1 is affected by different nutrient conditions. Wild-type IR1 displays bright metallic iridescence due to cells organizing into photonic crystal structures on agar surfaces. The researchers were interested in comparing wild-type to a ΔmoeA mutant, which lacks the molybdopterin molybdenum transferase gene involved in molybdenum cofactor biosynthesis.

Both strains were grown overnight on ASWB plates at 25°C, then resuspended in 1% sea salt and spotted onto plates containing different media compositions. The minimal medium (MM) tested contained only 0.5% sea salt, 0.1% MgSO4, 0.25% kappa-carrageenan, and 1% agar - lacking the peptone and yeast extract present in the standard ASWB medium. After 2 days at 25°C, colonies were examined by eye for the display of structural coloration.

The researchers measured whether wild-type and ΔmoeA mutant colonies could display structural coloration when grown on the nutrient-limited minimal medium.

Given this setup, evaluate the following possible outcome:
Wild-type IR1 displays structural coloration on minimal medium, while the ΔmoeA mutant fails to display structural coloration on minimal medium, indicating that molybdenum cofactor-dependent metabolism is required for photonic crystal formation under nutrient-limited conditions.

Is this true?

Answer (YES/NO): NO